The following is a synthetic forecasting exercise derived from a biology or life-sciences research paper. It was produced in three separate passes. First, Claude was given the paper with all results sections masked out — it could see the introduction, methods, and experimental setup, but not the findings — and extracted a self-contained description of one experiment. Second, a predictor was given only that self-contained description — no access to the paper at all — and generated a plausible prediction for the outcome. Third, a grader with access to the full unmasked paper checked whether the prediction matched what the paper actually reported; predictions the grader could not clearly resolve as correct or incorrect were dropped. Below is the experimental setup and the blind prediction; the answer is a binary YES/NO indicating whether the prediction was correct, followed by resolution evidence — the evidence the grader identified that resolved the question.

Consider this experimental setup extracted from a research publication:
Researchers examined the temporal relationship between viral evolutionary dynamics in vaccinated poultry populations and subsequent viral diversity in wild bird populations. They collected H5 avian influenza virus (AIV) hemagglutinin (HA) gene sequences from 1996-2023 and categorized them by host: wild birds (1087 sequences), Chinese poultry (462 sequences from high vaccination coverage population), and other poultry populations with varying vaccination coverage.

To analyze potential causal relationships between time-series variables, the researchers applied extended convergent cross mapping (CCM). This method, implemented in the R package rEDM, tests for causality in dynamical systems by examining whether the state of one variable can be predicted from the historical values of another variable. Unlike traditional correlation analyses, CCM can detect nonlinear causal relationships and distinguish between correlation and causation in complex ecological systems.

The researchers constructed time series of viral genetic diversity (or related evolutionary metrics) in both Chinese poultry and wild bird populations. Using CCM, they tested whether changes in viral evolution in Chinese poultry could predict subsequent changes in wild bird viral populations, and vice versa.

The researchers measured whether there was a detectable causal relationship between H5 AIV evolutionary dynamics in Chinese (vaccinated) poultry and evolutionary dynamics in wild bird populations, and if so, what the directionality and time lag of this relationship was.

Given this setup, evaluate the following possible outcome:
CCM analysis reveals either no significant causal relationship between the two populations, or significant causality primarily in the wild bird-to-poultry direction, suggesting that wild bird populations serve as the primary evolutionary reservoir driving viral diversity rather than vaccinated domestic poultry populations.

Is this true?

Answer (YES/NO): NO